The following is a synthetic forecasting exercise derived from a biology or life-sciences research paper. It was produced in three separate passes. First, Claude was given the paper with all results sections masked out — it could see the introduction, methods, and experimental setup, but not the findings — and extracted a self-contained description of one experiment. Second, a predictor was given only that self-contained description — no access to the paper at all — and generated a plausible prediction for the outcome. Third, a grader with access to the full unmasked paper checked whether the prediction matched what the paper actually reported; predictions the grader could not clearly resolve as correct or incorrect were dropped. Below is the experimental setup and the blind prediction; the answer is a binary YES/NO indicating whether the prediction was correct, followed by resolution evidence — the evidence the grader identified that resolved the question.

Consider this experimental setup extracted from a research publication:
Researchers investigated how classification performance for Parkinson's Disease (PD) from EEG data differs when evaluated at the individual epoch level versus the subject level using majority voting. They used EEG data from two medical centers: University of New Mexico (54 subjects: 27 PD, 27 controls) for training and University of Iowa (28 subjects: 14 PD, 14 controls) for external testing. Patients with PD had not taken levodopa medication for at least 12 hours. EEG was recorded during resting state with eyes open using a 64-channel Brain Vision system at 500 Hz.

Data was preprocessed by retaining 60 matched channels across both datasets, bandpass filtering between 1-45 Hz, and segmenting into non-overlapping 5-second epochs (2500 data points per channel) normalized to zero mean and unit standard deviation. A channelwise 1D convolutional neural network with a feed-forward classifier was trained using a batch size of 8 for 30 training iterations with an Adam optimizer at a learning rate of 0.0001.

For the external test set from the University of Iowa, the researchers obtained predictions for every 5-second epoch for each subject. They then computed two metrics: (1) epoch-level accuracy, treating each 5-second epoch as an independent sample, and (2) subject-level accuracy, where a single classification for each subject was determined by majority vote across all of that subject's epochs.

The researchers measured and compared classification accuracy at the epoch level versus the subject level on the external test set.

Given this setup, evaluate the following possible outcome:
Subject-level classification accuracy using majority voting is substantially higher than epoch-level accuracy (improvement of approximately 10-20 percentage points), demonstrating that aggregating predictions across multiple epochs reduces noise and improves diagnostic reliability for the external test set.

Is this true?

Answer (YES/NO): NO